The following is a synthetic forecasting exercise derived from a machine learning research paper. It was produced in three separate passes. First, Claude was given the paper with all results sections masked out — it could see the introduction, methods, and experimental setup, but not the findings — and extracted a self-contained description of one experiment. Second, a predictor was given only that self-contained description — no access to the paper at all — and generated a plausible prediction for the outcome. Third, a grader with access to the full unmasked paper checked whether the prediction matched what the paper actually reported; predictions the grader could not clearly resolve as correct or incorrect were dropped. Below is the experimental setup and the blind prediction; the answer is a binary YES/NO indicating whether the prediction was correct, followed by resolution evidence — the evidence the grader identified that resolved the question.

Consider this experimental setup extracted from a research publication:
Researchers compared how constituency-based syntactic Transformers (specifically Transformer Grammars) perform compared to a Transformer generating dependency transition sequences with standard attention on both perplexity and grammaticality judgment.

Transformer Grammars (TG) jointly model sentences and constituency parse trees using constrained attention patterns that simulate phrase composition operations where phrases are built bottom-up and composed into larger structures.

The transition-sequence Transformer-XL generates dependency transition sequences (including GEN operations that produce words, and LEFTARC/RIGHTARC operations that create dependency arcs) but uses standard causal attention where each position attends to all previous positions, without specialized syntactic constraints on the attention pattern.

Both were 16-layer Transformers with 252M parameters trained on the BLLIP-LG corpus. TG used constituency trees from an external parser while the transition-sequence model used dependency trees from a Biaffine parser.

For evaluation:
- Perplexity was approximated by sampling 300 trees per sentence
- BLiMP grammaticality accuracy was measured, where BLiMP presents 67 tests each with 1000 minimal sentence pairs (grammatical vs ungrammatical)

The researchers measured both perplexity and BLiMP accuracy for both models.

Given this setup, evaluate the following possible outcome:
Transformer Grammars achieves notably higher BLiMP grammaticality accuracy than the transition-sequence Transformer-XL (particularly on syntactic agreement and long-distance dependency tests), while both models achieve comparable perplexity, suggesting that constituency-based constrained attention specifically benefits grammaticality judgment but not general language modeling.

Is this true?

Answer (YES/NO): NO